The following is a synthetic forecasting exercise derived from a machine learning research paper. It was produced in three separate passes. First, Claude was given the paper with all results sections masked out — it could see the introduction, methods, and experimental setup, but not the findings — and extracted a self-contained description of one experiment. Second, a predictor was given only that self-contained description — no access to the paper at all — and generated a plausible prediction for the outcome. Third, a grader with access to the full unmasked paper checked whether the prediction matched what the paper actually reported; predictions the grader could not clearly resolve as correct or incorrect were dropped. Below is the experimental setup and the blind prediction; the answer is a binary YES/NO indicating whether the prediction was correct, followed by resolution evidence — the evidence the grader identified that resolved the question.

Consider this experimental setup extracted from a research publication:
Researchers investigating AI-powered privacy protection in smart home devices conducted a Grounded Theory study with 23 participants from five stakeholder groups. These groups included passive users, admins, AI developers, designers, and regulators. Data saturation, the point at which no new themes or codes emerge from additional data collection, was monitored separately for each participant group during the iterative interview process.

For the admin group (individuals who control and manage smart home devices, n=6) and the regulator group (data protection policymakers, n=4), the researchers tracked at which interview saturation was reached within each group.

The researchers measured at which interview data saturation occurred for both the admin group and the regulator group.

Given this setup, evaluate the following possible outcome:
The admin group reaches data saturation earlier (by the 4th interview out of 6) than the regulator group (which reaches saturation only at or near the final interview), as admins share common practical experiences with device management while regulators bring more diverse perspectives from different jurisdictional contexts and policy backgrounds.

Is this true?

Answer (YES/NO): NO